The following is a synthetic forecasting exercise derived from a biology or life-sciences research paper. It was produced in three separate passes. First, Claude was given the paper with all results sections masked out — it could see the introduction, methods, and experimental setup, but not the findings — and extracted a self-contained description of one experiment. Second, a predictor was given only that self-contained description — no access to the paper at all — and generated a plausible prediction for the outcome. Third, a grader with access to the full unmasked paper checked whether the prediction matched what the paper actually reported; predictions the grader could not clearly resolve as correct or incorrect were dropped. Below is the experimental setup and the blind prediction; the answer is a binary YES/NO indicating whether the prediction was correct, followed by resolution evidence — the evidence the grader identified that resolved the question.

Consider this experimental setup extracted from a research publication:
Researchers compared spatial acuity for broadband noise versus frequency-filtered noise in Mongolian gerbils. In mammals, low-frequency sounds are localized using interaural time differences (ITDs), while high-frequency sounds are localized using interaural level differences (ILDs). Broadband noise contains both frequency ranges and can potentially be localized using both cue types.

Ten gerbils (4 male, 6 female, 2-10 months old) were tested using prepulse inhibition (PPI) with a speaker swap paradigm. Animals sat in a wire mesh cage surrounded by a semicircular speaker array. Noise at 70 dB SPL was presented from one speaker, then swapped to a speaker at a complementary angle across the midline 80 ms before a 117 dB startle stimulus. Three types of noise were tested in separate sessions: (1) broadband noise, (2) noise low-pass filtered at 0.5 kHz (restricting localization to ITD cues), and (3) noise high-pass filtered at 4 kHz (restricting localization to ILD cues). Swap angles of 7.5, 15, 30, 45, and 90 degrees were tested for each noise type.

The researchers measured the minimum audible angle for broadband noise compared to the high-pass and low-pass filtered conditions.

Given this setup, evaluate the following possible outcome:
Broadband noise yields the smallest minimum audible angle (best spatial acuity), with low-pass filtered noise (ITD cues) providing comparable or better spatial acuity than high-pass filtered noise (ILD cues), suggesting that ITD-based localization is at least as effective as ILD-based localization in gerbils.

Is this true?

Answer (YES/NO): NO